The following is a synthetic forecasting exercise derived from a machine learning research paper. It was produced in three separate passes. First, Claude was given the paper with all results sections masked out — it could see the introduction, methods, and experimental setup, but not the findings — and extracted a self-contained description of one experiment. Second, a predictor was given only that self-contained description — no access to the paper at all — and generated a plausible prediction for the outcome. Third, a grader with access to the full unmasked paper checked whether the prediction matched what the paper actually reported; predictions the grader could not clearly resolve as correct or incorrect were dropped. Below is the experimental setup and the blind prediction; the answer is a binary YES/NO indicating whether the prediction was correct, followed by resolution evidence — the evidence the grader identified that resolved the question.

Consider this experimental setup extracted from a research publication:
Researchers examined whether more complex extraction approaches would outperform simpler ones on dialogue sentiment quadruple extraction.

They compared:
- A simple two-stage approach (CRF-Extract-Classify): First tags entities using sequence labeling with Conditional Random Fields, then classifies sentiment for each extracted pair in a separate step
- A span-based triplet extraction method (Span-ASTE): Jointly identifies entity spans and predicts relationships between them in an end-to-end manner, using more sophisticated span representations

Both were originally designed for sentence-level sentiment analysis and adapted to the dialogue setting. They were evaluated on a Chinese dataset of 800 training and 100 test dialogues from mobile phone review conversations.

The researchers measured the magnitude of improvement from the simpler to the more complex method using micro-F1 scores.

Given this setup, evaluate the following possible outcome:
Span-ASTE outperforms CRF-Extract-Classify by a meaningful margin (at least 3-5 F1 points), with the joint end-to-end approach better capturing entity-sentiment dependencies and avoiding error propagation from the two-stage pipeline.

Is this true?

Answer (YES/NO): YES